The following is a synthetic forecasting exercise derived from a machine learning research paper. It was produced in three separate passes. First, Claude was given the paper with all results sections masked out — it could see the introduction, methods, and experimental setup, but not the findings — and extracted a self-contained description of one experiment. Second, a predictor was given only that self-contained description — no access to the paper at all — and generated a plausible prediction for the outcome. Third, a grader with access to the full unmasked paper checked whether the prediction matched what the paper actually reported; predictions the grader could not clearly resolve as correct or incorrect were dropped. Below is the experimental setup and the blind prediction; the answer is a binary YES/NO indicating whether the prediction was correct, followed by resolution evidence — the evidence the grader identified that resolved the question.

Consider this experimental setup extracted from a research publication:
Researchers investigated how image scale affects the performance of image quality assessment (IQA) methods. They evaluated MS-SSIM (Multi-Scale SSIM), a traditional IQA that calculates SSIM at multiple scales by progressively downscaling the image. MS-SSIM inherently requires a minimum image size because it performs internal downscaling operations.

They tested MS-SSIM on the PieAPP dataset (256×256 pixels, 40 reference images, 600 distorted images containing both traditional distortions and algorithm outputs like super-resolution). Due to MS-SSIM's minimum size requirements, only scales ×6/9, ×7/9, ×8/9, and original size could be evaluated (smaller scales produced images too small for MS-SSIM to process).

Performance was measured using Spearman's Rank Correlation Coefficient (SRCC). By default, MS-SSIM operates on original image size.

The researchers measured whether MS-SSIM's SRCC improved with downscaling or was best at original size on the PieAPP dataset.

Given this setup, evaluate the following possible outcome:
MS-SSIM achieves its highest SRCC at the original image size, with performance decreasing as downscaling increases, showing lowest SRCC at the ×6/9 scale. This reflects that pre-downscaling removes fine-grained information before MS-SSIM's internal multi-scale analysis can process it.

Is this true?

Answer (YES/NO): YES